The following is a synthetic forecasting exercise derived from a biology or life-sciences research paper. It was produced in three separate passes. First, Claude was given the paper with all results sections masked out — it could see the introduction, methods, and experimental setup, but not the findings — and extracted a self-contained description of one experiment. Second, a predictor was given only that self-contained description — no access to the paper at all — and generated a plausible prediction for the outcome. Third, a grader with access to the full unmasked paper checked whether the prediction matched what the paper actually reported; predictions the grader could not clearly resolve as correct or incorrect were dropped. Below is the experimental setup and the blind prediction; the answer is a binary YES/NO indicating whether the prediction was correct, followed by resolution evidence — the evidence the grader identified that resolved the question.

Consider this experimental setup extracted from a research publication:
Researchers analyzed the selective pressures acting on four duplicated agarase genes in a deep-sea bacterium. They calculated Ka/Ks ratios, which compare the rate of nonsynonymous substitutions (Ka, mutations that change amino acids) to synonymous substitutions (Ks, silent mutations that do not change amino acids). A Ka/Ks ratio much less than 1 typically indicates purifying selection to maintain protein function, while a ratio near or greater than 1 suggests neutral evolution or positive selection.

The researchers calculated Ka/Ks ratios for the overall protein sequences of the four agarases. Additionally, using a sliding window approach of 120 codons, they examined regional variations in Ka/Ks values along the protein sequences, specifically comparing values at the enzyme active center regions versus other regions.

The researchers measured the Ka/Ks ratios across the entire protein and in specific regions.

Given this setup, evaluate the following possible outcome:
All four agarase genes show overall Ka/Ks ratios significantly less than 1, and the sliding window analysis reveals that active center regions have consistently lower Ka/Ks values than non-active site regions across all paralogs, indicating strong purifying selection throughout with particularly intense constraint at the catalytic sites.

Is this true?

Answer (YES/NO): NO